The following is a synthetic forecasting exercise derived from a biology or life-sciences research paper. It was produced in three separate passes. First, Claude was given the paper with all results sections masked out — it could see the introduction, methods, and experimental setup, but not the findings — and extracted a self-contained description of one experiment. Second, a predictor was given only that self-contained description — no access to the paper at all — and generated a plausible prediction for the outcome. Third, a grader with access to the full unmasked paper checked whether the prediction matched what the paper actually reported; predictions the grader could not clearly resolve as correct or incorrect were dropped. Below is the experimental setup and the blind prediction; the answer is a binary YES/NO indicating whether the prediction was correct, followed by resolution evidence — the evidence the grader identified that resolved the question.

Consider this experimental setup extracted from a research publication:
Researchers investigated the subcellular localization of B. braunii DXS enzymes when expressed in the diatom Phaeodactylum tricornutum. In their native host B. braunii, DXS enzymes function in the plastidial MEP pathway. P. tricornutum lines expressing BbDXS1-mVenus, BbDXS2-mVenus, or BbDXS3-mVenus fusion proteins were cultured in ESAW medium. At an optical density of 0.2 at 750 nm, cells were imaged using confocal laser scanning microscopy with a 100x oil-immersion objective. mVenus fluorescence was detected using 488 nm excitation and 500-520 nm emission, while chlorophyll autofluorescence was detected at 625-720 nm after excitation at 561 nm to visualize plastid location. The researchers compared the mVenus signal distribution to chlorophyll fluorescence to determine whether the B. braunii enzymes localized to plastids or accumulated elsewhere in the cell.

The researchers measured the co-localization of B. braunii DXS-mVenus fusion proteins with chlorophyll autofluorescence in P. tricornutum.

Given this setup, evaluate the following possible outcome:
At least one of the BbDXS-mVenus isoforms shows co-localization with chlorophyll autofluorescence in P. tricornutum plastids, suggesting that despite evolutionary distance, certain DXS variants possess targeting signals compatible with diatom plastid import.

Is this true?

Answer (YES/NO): YES